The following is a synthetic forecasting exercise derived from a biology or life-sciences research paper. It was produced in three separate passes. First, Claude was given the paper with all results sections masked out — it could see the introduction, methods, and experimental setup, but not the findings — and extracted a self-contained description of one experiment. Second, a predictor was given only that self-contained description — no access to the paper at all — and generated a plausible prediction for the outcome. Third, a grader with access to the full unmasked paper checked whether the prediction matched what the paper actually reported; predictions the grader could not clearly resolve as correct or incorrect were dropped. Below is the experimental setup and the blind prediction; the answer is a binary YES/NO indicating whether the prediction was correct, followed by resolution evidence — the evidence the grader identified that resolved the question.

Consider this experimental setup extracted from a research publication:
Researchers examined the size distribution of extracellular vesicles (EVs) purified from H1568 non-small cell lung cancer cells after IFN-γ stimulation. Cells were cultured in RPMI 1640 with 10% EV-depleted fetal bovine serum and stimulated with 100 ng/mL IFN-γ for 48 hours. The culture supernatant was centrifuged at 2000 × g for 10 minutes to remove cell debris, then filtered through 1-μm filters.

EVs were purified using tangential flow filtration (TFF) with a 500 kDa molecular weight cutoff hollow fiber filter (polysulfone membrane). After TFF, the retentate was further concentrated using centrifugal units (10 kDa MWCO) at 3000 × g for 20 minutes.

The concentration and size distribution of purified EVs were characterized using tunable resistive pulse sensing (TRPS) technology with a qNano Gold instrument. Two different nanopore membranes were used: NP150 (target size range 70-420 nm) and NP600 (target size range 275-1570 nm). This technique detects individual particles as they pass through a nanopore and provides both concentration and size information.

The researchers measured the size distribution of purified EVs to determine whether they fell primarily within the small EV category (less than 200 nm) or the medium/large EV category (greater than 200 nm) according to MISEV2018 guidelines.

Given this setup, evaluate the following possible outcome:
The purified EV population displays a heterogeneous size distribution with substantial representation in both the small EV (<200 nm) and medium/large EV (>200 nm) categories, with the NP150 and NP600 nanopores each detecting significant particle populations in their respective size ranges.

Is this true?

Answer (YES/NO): NO